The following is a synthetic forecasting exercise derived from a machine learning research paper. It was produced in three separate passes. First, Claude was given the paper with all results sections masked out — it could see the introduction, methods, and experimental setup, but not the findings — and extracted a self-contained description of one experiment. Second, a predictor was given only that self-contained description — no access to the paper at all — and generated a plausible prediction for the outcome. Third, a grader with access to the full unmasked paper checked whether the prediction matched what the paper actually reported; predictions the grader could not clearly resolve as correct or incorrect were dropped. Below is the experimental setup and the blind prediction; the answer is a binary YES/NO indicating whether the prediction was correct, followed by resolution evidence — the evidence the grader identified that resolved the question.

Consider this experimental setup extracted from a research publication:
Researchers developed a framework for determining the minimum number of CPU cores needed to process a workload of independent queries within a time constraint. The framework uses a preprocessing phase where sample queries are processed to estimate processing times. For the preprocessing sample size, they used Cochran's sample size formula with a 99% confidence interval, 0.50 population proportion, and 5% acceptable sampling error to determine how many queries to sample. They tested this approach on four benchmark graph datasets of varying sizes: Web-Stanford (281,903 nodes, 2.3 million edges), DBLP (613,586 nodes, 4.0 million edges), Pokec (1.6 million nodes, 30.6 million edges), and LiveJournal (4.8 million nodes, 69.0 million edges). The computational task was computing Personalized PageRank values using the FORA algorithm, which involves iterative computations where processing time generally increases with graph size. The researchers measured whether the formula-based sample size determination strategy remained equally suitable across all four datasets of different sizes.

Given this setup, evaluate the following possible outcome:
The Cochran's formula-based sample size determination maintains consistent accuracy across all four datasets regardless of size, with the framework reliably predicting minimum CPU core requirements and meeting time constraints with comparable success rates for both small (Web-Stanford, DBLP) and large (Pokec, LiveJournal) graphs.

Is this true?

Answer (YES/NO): NO